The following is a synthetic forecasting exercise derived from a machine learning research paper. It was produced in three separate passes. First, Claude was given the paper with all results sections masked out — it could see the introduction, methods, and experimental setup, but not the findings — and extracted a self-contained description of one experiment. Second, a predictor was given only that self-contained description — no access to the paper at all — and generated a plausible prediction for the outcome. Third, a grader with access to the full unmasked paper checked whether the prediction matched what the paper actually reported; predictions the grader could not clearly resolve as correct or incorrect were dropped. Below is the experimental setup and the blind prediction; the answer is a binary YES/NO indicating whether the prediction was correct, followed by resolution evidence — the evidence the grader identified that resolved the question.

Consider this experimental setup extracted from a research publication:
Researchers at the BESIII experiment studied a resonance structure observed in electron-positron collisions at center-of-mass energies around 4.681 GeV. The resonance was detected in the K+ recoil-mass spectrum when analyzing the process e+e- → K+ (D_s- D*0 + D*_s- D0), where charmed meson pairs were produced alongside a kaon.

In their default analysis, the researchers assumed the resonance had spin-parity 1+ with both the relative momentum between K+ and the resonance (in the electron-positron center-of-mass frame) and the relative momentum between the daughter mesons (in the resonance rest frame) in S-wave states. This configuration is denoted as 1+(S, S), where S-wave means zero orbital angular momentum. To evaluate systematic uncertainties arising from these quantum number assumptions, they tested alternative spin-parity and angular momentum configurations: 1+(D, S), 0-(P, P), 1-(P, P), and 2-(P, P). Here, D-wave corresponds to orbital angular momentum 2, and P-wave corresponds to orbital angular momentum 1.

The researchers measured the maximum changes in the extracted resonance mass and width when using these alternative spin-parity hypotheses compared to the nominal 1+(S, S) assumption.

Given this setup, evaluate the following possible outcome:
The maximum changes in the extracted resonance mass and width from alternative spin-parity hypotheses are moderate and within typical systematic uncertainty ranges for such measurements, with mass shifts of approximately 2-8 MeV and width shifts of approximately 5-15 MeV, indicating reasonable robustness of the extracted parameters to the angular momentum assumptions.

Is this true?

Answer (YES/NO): NO